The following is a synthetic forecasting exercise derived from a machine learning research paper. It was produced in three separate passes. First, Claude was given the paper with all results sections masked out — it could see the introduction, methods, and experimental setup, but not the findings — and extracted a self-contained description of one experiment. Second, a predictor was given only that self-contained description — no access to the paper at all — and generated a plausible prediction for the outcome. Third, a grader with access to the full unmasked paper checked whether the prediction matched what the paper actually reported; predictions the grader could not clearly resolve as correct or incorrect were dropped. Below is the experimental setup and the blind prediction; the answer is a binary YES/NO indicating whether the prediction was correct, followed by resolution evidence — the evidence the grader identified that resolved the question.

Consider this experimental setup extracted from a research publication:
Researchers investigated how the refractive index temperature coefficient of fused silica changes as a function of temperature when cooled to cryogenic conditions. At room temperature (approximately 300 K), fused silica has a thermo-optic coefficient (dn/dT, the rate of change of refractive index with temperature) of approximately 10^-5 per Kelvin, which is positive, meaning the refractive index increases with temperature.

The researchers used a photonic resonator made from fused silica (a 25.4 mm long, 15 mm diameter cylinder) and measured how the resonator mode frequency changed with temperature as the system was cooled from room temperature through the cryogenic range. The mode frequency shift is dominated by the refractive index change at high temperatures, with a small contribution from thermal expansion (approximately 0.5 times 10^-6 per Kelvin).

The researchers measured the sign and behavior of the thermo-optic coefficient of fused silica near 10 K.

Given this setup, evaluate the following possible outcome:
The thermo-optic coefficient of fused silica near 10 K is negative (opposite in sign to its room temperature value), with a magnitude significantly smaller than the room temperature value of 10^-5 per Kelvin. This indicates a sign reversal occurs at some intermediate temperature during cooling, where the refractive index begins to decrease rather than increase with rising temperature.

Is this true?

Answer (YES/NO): YES